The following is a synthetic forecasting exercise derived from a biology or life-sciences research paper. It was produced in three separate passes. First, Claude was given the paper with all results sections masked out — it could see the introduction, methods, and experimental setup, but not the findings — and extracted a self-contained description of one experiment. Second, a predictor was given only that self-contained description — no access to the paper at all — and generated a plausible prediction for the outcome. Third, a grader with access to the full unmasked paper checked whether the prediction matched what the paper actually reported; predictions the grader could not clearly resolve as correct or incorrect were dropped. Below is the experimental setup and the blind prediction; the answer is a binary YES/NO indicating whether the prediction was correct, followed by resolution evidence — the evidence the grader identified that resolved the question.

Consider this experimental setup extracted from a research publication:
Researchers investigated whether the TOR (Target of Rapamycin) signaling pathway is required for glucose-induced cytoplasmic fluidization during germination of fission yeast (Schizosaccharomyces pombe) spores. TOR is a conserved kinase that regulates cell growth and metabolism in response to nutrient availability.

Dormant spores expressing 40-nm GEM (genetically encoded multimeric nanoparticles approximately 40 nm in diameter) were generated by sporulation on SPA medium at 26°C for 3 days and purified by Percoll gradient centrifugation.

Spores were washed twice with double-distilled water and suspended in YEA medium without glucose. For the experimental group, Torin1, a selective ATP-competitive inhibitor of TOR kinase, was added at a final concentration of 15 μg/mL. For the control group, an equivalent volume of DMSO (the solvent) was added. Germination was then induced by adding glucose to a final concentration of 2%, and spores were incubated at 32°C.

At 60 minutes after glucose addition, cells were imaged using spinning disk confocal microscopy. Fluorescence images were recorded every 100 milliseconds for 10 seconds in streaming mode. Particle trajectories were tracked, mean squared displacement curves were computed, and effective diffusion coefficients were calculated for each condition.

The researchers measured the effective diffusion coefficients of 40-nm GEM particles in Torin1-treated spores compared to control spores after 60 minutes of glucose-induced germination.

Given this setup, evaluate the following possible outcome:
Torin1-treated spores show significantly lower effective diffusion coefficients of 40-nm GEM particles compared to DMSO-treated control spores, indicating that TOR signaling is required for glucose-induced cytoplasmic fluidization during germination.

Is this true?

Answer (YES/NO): NO